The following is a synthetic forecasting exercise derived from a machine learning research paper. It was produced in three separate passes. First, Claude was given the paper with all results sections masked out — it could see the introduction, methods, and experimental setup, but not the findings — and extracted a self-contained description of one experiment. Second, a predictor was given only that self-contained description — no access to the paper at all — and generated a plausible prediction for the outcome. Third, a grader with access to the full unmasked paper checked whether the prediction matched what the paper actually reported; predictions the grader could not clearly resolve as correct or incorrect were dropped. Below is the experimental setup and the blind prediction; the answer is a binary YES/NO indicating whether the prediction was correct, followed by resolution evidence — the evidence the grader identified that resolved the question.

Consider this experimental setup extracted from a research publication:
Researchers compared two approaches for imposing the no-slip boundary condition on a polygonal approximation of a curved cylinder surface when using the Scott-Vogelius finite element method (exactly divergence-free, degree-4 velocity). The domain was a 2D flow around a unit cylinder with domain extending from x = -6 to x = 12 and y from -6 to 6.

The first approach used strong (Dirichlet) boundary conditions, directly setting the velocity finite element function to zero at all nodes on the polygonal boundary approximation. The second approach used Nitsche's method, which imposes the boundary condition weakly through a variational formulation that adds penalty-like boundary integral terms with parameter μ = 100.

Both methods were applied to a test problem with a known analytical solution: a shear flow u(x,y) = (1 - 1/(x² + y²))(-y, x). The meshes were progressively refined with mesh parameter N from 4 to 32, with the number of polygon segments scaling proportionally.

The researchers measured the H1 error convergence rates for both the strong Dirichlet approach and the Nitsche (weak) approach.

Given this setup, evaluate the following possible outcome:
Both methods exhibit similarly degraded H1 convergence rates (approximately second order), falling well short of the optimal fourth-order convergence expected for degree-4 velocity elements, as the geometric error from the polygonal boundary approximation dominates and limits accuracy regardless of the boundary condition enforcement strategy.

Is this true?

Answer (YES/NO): NO